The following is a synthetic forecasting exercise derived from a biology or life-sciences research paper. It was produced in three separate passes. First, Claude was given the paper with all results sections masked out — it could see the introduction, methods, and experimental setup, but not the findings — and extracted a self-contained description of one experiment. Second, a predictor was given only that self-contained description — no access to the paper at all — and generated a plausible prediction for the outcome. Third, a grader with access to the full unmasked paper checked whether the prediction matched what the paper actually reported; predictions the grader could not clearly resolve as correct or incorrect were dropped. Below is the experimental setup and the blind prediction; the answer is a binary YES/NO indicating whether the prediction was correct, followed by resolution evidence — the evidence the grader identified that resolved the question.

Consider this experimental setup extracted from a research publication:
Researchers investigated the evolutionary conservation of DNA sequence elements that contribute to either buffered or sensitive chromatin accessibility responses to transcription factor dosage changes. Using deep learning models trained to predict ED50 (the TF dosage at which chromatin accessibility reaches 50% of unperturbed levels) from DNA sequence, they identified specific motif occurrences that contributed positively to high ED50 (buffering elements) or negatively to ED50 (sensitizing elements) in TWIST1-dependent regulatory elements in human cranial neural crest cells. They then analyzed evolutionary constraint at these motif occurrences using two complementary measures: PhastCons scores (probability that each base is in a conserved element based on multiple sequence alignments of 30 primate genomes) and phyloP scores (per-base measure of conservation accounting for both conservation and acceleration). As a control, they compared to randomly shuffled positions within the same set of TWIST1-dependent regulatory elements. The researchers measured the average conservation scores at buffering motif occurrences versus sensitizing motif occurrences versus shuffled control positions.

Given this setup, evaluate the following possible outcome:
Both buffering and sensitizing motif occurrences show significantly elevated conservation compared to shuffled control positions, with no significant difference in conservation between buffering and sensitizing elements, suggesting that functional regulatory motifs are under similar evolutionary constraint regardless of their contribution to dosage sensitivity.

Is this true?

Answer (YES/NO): YES